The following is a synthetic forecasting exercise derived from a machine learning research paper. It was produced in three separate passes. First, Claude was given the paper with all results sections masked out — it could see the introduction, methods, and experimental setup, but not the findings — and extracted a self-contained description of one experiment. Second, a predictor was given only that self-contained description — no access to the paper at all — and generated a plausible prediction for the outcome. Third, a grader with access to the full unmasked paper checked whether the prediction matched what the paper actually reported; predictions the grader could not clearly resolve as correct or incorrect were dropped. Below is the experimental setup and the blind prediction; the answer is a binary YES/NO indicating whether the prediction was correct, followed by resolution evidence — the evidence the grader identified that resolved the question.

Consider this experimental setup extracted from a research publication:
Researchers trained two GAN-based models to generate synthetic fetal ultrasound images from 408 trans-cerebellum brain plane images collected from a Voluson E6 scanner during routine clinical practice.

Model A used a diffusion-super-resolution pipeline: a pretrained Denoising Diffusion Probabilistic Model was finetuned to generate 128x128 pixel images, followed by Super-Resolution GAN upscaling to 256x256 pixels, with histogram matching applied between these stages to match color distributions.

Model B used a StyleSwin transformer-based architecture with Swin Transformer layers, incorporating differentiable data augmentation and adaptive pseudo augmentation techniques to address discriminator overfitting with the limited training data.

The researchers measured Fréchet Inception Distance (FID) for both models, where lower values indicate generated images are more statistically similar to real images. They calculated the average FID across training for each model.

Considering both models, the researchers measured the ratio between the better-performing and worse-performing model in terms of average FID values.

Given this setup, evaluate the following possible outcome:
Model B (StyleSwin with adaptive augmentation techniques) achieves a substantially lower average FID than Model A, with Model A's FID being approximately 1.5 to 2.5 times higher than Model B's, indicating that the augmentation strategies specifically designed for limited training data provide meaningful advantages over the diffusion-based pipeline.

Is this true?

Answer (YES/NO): NO